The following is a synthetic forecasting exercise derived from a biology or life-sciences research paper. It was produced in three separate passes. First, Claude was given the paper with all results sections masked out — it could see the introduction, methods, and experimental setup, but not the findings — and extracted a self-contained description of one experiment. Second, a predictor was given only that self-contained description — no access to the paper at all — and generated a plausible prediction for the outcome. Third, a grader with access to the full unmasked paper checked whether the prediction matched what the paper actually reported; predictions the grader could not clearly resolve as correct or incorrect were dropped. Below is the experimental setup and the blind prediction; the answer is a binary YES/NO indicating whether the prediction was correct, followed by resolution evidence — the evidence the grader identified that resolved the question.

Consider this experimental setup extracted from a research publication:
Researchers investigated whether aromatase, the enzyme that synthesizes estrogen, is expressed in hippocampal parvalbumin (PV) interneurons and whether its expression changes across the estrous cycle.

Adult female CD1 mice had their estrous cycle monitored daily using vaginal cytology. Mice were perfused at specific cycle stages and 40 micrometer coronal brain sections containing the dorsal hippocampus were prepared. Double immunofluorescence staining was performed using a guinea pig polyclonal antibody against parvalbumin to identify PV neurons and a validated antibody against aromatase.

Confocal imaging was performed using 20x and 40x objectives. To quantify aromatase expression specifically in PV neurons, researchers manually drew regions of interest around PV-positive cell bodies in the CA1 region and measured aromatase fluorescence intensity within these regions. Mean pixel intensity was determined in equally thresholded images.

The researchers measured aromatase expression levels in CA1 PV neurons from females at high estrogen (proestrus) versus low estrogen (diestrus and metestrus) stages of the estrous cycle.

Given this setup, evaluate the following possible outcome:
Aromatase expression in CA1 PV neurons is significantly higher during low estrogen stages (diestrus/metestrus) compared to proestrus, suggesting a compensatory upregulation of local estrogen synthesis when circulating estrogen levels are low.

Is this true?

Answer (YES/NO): NO